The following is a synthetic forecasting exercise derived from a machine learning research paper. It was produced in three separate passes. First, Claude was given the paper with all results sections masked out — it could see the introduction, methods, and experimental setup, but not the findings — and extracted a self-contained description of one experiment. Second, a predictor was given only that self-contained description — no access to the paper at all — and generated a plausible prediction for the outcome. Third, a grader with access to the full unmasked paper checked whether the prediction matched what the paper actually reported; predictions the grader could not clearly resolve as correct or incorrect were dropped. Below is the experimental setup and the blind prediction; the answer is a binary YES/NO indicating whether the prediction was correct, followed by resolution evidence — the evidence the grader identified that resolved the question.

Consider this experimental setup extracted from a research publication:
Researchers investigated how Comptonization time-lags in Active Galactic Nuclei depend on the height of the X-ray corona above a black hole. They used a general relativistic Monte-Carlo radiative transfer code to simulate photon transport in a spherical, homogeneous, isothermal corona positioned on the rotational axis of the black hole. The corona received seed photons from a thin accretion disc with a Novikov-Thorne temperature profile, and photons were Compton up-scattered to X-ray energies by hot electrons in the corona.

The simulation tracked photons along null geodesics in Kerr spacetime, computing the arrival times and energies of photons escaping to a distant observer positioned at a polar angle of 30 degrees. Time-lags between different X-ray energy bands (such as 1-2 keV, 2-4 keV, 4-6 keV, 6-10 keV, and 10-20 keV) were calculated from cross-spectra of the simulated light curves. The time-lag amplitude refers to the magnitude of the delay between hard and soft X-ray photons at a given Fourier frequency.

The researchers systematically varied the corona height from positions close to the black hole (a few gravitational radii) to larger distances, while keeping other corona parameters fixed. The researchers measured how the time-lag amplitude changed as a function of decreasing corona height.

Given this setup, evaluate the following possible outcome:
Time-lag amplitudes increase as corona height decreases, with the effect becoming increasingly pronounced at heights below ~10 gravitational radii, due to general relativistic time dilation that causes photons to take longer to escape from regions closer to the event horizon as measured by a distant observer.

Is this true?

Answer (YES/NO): YES